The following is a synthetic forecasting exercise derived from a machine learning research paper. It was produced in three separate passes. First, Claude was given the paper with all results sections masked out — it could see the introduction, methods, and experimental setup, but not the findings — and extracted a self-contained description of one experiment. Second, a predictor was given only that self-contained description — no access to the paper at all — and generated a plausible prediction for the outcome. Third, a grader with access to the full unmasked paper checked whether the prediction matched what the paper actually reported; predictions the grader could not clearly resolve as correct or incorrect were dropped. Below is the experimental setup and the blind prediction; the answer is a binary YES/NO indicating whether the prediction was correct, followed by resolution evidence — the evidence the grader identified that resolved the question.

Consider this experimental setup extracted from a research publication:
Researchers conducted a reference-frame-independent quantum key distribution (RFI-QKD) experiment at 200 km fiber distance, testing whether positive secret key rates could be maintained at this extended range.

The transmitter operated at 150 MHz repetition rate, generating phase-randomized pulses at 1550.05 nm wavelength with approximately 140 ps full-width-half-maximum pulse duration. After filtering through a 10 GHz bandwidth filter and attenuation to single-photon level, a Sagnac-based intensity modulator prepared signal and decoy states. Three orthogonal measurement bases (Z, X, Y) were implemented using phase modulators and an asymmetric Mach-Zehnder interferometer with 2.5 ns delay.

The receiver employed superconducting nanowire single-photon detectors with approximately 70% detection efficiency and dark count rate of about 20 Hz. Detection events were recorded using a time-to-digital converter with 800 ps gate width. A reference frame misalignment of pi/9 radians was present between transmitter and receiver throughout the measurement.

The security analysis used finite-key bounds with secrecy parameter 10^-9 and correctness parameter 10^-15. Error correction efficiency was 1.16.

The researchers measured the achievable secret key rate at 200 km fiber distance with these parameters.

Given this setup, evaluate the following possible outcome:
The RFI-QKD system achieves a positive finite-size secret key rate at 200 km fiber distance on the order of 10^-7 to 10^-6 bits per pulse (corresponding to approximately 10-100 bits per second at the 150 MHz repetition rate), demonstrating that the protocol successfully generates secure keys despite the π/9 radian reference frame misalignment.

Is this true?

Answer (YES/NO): YES